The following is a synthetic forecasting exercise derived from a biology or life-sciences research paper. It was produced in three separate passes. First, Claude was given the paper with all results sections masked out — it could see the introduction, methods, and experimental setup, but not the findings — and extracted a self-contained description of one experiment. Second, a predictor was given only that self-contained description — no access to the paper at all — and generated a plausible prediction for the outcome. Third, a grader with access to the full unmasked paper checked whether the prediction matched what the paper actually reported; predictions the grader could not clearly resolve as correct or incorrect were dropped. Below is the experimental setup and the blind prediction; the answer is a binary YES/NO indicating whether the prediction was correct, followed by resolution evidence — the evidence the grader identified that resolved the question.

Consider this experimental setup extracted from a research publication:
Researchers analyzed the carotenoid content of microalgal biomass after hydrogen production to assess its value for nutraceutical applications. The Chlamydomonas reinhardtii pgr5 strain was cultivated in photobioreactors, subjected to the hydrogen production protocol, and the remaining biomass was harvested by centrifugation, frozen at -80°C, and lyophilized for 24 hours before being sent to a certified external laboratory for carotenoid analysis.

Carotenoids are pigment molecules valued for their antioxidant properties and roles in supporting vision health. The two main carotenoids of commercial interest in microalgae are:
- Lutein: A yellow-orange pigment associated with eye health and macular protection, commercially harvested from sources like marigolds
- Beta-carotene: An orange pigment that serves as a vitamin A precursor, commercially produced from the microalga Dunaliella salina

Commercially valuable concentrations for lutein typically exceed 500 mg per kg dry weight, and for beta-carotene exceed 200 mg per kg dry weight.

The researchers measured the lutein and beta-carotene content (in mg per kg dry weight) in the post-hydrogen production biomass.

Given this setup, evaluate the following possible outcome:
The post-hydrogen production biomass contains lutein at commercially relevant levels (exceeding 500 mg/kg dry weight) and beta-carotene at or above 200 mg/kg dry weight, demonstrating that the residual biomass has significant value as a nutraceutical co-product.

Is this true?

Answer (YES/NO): YES